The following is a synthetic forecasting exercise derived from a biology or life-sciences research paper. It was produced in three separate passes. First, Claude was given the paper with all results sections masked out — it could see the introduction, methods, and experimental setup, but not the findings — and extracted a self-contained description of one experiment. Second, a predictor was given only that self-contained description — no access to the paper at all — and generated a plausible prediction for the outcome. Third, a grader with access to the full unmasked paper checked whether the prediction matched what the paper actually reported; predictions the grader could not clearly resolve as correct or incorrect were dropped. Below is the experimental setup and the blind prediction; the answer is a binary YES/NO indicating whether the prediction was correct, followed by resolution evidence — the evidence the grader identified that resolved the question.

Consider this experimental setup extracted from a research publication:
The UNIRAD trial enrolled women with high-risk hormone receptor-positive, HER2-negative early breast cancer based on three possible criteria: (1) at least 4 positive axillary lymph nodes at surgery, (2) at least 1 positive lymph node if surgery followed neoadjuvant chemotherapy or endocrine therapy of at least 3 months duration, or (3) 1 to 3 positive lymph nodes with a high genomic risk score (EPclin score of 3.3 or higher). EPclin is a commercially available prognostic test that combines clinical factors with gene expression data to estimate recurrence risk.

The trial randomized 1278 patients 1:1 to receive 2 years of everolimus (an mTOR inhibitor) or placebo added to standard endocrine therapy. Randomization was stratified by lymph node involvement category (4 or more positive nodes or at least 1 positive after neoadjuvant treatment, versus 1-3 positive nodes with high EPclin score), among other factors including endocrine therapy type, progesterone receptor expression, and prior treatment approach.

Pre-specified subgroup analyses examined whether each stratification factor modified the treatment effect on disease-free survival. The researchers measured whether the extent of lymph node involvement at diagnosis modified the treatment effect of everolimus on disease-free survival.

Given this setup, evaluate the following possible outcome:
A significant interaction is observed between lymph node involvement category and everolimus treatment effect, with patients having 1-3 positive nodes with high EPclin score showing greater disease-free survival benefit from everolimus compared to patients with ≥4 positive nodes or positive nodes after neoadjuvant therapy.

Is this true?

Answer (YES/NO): NO